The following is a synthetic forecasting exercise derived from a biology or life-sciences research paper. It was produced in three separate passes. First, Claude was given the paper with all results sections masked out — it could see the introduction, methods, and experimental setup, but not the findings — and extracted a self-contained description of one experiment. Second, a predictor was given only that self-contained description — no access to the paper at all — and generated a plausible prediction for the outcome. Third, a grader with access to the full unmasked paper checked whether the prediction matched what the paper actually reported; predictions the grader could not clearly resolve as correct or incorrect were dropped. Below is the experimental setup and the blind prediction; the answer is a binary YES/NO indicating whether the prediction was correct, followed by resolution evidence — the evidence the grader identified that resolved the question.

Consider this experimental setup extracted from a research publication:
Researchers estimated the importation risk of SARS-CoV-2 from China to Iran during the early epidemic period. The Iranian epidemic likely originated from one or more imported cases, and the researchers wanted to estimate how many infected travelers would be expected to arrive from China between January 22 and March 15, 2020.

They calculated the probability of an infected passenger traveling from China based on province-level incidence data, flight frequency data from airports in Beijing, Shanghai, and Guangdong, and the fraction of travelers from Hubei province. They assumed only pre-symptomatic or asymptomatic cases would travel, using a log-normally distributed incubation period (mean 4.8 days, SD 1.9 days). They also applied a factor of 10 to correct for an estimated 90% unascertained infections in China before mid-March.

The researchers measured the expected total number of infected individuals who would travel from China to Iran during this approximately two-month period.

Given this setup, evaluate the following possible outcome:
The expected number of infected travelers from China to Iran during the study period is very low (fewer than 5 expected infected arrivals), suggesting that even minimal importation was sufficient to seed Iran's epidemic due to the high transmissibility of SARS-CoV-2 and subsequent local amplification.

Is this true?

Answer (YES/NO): YES